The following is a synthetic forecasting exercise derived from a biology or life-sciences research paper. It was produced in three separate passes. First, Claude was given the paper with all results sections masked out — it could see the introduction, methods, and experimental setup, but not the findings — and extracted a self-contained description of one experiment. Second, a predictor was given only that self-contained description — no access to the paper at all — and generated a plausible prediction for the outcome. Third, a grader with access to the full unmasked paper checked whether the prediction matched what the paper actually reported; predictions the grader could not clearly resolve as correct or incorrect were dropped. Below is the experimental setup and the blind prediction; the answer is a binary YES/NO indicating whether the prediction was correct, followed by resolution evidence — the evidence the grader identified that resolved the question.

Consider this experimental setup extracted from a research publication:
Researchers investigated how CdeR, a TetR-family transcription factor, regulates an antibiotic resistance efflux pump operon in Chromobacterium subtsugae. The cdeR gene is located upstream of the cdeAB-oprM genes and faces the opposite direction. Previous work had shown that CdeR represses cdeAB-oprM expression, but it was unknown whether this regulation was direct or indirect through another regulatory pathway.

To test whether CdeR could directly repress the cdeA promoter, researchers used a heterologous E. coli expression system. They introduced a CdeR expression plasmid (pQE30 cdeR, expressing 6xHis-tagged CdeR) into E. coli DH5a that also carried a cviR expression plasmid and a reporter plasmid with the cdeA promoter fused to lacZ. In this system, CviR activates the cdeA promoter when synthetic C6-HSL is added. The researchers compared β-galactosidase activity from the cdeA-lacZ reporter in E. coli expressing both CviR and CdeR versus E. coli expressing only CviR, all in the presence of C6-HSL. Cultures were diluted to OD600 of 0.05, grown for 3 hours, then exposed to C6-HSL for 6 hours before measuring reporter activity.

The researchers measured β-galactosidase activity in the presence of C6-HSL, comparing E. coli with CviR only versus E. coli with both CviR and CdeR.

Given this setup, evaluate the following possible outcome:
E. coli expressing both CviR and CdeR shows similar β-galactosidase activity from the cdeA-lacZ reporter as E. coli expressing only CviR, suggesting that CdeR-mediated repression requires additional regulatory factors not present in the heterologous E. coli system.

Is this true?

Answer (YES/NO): NO